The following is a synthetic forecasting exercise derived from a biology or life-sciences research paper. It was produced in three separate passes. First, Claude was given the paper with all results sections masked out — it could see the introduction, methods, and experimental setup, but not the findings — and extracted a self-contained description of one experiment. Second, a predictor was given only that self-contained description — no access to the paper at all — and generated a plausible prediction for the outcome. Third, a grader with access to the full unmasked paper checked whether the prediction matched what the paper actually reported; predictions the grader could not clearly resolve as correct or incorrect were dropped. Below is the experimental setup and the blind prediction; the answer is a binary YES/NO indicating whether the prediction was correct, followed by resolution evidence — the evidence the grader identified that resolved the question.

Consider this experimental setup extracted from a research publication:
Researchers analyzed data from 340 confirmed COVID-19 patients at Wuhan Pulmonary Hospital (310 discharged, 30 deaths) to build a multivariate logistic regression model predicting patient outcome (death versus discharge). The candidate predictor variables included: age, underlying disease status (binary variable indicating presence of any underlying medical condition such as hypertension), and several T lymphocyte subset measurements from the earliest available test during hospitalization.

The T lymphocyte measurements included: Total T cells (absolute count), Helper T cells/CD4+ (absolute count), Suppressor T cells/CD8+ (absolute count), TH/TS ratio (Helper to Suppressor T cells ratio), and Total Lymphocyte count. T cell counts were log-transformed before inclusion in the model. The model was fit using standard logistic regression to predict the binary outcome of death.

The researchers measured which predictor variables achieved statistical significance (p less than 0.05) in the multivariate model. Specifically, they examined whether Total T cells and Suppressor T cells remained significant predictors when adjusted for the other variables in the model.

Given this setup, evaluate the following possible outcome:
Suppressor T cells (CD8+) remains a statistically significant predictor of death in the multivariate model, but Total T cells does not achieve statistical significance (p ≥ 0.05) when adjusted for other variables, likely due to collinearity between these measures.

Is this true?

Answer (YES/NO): NO